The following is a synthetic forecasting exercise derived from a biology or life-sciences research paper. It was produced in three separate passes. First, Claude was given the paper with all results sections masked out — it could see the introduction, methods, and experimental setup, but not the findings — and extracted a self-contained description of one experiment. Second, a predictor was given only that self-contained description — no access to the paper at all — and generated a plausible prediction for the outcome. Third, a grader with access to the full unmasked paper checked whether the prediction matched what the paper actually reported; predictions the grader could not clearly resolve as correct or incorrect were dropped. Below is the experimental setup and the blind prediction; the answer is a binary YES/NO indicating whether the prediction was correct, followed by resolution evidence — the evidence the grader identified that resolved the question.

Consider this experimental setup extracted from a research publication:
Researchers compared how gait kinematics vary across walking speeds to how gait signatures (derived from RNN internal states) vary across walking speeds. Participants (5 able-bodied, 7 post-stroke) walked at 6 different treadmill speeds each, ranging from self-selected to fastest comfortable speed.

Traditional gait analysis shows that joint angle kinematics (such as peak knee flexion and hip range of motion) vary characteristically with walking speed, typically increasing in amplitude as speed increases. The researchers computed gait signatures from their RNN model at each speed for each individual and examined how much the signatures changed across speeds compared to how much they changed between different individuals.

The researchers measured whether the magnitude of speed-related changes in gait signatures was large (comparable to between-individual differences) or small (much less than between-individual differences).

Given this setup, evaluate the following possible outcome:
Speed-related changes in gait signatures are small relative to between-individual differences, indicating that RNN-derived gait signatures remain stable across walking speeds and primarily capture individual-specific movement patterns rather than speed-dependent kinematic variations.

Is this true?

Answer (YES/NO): YES